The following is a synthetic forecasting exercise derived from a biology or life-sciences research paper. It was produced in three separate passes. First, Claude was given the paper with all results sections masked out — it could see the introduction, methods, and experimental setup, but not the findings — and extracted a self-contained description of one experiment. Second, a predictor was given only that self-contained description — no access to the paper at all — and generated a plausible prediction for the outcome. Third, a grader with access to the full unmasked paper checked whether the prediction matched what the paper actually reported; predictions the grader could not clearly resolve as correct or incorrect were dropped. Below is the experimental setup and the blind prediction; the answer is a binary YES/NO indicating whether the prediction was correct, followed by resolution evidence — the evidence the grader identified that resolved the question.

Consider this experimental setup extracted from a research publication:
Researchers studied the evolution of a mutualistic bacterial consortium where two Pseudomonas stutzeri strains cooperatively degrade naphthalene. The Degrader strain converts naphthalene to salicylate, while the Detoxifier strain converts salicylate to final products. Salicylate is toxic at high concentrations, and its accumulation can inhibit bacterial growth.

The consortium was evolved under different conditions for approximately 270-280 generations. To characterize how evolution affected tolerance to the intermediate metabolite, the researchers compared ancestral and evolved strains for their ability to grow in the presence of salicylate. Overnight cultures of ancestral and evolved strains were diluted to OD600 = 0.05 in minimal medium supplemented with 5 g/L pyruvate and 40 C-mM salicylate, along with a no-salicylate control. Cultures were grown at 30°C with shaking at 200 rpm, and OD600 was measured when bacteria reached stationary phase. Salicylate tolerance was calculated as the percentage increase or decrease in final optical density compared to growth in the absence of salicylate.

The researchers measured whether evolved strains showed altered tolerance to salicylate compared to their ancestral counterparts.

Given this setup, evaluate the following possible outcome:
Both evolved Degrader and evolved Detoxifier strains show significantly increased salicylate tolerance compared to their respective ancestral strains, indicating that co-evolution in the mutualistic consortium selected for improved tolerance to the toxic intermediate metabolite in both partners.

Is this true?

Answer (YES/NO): NO